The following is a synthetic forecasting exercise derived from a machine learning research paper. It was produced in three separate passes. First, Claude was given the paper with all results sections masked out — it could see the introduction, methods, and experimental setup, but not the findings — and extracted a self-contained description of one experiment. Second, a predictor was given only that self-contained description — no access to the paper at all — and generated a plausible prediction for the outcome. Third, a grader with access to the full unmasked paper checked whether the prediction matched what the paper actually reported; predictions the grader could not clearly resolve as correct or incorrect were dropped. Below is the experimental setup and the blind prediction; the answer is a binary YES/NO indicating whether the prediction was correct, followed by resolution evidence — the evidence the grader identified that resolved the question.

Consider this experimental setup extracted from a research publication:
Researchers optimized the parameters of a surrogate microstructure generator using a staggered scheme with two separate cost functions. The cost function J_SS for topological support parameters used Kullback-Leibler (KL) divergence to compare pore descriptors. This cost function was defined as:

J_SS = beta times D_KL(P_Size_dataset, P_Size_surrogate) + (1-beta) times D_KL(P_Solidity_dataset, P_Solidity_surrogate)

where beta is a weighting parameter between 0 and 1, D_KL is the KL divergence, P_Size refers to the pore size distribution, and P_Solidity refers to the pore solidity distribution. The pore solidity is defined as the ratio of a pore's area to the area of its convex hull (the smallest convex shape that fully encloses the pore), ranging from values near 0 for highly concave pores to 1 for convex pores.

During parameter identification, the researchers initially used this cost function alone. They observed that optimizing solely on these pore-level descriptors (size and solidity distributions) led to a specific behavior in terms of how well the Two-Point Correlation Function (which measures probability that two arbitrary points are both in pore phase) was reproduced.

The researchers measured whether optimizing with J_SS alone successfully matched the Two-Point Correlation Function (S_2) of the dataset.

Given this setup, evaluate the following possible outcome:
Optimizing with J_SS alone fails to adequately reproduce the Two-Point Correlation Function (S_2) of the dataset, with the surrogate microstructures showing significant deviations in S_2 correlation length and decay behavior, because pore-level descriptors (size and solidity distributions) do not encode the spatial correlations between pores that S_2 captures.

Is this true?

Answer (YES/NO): NO